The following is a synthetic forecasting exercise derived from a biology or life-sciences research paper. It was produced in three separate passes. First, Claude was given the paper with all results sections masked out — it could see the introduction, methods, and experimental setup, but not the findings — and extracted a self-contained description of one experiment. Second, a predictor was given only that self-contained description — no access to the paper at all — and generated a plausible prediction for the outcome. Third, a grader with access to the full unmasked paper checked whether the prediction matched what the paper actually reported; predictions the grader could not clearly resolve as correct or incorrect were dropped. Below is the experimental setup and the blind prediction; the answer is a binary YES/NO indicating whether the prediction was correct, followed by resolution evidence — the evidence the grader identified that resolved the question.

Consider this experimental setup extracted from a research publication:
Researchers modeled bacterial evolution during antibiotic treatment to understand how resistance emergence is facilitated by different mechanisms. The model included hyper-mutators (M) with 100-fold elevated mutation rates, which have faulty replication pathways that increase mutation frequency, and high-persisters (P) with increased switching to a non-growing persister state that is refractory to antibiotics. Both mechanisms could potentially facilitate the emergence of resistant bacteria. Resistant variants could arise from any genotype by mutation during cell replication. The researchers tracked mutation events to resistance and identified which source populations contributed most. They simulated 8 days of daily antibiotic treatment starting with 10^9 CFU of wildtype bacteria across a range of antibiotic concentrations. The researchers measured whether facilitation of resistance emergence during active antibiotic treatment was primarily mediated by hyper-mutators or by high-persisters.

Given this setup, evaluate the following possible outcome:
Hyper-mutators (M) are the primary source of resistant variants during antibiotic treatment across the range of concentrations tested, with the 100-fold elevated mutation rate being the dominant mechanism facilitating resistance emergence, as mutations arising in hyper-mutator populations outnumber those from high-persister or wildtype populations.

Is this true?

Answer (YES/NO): NO